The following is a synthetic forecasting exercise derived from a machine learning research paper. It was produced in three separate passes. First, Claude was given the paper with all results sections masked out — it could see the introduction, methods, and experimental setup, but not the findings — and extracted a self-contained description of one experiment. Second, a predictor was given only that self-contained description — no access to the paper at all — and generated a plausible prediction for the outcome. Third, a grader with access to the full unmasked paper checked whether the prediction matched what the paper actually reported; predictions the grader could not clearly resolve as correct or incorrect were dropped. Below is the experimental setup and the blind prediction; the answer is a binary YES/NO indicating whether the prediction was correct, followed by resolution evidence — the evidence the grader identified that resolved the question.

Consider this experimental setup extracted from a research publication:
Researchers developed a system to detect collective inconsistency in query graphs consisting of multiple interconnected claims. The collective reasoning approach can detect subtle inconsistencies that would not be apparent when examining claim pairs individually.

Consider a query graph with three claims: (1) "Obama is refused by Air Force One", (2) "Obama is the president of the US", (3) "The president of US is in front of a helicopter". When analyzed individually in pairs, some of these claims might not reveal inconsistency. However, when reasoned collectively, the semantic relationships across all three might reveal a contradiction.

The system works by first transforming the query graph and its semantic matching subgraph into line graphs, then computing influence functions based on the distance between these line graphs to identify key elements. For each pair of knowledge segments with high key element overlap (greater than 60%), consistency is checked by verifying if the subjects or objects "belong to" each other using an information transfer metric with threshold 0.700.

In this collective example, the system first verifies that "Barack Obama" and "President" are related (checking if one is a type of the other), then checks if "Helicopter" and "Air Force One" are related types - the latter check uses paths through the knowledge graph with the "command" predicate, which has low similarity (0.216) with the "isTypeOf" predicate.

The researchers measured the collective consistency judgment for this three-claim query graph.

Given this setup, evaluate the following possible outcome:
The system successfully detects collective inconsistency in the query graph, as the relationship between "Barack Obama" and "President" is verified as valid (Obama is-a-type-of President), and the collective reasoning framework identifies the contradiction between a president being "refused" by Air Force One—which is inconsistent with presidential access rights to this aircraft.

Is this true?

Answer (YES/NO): NO